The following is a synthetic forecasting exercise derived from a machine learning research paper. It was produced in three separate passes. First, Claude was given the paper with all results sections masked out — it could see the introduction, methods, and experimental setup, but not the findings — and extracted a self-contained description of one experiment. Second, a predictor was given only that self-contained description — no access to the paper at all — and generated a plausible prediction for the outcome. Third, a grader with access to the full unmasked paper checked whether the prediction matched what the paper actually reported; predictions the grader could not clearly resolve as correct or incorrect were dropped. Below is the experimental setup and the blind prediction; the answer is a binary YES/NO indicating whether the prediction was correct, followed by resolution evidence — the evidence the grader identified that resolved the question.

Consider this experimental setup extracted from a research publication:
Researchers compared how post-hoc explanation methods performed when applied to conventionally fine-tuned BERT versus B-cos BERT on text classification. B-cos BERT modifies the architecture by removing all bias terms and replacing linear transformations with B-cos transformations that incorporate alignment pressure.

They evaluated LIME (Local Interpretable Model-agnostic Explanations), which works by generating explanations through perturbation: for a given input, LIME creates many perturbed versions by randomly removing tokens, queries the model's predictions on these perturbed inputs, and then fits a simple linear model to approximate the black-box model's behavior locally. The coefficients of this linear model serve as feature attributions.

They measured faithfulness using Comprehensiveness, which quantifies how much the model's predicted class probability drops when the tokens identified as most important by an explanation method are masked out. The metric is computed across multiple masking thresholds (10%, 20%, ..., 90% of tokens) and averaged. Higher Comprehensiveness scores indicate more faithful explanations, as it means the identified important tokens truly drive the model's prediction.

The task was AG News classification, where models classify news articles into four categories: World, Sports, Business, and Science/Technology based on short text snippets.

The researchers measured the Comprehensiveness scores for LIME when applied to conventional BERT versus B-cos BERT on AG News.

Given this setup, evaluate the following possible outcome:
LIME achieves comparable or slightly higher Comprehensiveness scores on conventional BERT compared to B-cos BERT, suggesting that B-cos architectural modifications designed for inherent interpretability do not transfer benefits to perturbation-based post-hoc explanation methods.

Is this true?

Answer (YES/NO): NO